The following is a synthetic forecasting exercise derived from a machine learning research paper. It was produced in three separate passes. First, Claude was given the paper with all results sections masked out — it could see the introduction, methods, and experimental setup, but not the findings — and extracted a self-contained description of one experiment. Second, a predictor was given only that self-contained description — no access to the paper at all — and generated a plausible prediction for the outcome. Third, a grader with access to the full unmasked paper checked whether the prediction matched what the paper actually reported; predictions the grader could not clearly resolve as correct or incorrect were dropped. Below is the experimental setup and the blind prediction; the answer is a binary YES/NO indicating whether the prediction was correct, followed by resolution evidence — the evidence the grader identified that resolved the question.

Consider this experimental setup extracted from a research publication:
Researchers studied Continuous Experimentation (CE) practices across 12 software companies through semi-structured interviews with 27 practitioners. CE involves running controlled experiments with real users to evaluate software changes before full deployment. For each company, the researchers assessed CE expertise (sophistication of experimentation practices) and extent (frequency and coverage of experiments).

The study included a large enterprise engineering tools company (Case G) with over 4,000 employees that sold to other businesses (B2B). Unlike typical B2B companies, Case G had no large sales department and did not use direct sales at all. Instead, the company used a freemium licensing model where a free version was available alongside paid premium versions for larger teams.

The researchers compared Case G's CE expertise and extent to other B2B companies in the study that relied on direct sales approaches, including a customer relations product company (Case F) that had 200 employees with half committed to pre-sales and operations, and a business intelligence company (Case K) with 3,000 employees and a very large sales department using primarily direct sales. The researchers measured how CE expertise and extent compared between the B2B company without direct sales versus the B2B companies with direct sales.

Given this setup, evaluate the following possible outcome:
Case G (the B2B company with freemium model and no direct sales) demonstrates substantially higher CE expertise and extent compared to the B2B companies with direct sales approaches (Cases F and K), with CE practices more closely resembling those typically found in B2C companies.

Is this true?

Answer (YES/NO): YES